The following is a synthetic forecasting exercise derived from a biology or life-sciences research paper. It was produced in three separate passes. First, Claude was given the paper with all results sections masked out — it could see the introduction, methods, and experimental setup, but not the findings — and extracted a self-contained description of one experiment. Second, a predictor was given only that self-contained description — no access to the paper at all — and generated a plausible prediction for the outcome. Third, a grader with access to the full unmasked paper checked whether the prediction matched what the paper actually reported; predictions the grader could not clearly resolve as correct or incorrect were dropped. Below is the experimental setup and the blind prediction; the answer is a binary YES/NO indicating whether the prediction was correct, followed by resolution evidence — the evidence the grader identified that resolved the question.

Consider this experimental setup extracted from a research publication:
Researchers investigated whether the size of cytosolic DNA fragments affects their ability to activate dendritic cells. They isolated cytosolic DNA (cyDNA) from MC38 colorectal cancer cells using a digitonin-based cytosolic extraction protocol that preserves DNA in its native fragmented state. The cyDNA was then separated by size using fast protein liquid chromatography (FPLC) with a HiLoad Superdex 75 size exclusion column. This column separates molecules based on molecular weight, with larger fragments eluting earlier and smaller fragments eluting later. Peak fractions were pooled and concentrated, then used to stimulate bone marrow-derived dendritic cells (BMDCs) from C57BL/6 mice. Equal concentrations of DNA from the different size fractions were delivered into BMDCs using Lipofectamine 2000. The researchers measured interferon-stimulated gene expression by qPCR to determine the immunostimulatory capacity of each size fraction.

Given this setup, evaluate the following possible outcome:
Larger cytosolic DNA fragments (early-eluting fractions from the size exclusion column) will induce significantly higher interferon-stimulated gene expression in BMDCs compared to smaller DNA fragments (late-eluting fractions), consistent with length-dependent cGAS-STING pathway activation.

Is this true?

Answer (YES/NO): YES